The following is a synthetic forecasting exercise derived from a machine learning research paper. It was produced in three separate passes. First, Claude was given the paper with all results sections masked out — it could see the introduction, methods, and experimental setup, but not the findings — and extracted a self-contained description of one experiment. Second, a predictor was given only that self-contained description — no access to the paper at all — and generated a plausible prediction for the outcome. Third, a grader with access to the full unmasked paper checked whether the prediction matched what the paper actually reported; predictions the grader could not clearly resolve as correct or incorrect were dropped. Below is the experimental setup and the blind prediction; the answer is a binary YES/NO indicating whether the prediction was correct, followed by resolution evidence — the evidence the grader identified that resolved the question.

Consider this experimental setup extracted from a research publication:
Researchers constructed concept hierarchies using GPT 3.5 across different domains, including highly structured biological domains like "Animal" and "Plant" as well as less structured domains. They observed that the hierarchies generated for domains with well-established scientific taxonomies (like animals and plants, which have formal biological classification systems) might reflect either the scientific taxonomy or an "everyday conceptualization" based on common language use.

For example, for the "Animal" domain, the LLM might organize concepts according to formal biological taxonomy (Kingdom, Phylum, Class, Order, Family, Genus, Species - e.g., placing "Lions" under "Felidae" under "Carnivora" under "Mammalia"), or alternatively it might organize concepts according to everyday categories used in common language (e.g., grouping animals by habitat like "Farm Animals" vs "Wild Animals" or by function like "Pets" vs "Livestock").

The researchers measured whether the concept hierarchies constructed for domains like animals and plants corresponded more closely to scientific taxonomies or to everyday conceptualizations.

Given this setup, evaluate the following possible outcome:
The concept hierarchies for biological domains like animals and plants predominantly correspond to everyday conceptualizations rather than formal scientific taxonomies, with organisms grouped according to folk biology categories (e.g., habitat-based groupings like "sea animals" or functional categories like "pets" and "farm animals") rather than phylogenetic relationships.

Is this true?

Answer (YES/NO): YES